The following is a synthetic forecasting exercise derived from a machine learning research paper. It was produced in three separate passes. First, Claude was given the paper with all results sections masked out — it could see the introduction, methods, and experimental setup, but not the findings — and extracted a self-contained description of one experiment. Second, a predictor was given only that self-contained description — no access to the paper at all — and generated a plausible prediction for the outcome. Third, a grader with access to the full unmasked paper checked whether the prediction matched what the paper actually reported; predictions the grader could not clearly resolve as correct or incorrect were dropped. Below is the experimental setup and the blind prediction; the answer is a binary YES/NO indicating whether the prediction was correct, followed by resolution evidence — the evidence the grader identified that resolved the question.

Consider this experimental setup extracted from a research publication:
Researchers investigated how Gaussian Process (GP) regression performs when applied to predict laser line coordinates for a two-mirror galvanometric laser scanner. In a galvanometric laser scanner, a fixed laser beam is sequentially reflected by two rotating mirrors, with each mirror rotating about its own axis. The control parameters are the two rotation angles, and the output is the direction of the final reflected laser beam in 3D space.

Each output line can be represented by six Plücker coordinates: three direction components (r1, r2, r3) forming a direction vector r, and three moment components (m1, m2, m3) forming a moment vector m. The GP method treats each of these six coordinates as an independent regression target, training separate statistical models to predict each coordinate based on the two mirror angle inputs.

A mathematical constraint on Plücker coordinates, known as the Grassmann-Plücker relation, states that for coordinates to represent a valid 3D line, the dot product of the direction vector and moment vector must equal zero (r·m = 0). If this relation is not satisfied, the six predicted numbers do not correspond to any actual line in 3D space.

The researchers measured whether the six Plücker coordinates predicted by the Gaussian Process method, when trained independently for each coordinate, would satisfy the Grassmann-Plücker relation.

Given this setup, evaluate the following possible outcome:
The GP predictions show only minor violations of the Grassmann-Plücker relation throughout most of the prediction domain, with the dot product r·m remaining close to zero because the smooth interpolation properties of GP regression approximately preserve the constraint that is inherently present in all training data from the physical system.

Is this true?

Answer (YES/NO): NO